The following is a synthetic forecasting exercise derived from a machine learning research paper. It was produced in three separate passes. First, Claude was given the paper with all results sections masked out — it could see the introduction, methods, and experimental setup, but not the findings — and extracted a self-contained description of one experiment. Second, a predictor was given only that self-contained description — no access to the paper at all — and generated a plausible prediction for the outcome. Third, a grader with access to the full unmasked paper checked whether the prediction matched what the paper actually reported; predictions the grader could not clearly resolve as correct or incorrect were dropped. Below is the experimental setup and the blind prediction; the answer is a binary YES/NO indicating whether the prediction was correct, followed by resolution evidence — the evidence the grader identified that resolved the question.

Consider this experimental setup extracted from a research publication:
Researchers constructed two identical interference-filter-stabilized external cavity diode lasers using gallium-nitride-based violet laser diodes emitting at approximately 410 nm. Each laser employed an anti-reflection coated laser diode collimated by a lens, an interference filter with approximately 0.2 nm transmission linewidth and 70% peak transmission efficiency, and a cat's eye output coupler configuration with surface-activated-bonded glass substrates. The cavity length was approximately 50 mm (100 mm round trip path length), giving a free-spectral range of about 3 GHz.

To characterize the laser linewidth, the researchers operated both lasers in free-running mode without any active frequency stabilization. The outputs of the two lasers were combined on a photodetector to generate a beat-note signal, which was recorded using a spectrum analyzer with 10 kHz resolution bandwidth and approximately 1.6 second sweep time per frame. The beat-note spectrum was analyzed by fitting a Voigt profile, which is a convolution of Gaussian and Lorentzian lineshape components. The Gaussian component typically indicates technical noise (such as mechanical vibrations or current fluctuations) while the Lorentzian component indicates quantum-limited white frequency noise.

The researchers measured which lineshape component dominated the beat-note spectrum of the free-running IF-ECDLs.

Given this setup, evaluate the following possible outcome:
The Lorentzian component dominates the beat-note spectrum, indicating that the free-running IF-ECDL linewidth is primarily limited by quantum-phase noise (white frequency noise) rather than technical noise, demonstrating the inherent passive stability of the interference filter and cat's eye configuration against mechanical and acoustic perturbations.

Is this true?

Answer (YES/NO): NO